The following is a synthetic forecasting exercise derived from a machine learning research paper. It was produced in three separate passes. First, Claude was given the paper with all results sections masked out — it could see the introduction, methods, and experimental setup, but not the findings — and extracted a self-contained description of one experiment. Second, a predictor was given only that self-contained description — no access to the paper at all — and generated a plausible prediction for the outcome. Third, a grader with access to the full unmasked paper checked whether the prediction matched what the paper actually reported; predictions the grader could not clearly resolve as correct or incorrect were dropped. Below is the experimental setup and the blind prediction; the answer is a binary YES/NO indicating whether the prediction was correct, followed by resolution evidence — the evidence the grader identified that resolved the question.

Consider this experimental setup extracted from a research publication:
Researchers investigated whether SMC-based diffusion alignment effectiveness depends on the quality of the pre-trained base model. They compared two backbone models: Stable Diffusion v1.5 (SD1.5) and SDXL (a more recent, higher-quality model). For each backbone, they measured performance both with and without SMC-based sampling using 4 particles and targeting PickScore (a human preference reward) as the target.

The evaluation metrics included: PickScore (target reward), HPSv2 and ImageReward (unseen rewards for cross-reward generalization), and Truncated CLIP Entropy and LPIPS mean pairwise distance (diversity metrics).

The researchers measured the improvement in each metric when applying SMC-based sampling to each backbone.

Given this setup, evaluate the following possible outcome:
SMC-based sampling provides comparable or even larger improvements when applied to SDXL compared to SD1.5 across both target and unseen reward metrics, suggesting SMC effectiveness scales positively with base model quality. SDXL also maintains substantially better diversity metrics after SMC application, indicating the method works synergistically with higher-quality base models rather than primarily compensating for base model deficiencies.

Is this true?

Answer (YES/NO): NO